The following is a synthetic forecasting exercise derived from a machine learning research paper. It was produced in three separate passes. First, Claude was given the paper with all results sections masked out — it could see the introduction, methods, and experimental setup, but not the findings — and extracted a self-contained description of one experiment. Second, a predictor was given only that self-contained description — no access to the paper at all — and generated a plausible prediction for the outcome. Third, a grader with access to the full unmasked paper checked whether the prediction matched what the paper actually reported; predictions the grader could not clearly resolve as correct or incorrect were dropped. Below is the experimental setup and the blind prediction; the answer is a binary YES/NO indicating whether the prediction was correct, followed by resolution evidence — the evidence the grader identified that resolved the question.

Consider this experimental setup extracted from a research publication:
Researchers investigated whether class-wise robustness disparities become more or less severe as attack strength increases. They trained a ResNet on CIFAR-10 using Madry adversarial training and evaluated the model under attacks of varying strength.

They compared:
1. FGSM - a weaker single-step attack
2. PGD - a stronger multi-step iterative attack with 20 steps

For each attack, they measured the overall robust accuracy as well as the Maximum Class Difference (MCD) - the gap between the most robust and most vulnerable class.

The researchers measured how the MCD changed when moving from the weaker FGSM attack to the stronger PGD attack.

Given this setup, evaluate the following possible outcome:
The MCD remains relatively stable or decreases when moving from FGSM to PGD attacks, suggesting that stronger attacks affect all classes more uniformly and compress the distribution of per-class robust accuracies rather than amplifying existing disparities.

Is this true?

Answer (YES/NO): NO